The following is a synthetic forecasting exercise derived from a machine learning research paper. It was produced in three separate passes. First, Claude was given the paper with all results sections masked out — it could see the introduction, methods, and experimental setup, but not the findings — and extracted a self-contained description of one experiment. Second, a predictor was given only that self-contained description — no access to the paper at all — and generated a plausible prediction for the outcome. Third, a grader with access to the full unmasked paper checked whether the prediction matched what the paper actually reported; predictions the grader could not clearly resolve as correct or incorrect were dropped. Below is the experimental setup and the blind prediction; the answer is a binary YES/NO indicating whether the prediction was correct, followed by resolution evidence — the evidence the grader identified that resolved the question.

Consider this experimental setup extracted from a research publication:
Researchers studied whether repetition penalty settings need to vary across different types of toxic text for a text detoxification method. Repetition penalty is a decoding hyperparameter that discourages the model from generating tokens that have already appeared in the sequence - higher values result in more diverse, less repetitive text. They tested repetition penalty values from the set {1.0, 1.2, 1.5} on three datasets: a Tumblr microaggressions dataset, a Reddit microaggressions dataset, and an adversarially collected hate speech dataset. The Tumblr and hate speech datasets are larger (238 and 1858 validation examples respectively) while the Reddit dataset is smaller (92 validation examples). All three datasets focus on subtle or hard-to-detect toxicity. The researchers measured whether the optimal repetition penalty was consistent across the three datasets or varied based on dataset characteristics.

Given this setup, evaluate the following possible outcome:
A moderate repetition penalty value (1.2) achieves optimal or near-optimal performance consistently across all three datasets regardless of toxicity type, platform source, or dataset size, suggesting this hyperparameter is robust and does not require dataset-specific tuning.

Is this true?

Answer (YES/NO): NO